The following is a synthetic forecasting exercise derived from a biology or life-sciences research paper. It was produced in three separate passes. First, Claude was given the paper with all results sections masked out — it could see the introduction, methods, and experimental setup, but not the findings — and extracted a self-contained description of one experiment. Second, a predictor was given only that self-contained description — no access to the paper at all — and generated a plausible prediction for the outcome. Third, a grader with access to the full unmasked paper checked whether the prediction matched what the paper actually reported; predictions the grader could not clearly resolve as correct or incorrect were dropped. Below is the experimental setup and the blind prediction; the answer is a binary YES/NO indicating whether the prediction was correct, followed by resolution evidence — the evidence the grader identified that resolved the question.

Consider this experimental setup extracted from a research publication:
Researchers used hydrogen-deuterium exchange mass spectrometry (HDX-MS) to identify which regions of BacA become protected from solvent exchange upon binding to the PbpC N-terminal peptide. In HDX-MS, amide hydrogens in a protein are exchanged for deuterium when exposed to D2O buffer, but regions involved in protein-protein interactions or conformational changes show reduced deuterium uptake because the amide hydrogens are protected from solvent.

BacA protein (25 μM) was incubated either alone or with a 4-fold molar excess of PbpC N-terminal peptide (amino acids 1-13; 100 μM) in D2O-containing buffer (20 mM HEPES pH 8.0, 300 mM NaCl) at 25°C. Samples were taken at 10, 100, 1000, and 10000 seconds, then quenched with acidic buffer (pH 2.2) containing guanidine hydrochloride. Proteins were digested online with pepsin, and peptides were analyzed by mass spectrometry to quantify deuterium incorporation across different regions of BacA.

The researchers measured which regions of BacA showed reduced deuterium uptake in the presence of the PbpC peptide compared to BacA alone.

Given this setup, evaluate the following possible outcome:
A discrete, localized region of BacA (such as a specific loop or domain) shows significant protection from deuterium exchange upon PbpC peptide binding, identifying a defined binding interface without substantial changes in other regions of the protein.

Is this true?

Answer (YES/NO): NO